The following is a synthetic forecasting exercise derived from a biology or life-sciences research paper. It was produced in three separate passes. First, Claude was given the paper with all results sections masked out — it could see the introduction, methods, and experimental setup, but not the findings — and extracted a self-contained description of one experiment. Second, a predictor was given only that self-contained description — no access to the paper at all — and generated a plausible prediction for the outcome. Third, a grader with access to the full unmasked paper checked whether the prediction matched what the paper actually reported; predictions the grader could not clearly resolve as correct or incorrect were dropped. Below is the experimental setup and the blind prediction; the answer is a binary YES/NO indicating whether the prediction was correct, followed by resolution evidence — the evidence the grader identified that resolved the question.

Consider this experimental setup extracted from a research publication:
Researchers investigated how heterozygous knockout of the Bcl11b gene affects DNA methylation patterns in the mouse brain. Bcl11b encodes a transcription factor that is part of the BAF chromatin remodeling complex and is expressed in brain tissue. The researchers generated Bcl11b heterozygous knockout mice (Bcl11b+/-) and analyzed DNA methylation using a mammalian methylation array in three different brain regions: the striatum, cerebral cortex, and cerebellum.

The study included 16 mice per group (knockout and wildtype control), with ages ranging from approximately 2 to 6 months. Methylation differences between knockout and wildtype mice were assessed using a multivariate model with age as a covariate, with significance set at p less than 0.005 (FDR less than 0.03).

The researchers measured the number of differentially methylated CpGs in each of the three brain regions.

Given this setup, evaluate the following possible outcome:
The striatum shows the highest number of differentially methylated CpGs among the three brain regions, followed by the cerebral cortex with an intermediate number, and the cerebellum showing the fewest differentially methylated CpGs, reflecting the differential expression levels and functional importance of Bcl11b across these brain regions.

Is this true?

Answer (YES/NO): YES